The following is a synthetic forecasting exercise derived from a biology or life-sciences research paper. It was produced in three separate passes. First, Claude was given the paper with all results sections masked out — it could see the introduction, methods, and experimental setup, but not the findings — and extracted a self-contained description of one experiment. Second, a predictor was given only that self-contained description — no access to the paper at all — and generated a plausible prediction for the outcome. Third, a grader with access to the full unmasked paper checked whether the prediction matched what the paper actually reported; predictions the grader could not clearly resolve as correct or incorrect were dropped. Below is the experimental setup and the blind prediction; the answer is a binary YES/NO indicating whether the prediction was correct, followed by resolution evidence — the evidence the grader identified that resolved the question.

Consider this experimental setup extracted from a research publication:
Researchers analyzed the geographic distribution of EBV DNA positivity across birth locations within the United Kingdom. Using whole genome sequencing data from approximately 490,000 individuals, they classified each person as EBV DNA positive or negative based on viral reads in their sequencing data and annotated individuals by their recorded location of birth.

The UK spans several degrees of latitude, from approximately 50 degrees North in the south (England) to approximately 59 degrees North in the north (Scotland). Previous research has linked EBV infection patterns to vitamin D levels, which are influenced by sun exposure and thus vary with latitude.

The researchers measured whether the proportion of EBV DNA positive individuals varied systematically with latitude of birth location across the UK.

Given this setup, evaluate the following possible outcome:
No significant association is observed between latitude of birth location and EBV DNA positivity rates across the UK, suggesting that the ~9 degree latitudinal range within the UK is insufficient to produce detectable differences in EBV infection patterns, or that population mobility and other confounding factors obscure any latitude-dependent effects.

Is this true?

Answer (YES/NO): NO